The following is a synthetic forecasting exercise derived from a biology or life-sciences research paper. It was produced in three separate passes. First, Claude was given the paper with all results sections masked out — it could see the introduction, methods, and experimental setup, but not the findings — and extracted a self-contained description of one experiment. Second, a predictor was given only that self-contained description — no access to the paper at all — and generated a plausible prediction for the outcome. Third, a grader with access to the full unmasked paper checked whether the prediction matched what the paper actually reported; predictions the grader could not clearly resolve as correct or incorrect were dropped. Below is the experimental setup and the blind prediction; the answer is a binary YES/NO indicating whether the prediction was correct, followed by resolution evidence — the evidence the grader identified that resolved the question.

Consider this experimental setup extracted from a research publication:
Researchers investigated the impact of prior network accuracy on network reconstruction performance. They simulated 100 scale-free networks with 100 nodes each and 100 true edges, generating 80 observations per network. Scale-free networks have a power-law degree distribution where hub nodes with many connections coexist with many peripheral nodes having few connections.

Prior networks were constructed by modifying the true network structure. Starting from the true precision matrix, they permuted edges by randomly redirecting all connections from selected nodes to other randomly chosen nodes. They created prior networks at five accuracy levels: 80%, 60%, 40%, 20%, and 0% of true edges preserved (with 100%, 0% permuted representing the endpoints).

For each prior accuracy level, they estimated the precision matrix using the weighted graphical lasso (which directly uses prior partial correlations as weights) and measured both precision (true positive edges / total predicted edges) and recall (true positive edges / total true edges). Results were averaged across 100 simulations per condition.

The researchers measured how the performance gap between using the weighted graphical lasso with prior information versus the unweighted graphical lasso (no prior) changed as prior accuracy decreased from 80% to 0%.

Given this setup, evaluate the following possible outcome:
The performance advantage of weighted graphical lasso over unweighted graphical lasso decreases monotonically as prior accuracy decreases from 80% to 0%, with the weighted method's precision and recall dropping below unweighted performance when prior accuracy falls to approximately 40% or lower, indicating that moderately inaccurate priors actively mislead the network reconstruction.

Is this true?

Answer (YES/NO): NO